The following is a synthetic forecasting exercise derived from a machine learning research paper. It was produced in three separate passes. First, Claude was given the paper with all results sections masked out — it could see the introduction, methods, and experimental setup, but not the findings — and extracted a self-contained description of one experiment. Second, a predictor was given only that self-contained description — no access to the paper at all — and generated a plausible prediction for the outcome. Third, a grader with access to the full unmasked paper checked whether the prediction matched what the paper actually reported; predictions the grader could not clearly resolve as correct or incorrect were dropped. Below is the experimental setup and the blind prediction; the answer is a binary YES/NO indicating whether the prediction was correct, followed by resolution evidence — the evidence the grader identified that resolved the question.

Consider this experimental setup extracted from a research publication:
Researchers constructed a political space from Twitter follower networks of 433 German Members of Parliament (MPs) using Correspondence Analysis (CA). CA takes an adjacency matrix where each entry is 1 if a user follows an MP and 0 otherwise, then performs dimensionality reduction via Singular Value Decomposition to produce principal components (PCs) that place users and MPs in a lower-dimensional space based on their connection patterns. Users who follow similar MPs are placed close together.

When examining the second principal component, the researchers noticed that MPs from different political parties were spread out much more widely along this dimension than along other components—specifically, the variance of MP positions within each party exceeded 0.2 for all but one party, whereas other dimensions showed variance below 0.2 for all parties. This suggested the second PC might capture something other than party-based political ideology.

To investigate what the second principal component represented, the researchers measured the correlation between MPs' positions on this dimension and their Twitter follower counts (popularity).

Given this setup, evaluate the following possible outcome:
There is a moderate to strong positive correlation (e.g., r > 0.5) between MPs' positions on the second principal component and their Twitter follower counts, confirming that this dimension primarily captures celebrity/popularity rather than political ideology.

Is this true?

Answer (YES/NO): YES